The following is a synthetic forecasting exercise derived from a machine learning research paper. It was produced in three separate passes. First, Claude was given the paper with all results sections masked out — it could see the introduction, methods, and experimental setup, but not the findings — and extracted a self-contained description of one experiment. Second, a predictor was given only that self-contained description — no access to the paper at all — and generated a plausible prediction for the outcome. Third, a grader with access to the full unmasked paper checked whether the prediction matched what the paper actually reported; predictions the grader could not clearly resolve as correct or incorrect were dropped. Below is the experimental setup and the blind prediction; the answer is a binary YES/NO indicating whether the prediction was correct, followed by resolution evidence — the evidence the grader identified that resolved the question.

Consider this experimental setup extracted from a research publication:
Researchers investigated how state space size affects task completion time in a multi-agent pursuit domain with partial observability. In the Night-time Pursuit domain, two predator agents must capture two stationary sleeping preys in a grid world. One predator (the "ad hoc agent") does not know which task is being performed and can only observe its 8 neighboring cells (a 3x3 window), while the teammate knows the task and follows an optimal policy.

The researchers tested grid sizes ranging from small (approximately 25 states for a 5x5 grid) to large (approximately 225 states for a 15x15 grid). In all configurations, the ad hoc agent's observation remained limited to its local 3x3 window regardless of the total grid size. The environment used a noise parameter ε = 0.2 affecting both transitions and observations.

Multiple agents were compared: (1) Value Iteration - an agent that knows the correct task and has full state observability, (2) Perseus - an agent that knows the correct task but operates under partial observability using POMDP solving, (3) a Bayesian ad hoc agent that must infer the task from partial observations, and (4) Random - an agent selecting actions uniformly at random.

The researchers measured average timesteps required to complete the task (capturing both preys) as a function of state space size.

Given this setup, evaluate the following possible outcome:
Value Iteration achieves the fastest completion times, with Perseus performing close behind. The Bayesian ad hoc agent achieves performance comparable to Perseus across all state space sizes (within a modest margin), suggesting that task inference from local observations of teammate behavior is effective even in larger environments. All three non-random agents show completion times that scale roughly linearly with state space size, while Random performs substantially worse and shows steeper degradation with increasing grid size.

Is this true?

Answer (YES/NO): NO